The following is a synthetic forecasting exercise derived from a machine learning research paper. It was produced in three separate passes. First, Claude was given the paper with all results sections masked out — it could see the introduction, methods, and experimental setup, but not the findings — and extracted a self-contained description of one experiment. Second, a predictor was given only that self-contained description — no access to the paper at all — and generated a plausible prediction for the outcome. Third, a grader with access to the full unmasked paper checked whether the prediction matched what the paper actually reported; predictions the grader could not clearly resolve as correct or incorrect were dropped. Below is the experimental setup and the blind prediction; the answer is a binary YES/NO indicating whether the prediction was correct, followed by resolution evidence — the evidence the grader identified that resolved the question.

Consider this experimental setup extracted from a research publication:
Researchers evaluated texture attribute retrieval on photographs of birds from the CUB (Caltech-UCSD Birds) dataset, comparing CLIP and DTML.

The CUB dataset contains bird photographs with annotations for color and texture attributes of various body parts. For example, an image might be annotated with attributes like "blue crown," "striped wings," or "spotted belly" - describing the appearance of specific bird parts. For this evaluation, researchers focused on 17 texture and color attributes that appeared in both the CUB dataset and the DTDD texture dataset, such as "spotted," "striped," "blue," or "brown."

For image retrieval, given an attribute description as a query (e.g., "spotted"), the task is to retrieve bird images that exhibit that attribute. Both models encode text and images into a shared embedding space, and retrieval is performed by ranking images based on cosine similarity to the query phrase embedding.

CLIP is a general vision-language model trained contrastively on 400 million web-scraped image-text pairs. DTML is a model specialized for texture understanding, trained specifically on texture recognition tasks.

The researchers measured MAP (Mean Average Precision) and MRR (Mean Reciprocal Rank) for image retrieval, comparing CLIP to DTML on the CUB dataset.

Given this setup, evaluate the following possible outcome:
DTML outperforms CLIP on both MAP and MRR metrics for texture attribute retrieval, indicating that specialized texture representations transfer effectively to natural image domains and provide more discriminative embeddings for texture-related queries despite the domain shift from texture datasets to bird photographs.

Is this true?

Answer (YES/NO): NO